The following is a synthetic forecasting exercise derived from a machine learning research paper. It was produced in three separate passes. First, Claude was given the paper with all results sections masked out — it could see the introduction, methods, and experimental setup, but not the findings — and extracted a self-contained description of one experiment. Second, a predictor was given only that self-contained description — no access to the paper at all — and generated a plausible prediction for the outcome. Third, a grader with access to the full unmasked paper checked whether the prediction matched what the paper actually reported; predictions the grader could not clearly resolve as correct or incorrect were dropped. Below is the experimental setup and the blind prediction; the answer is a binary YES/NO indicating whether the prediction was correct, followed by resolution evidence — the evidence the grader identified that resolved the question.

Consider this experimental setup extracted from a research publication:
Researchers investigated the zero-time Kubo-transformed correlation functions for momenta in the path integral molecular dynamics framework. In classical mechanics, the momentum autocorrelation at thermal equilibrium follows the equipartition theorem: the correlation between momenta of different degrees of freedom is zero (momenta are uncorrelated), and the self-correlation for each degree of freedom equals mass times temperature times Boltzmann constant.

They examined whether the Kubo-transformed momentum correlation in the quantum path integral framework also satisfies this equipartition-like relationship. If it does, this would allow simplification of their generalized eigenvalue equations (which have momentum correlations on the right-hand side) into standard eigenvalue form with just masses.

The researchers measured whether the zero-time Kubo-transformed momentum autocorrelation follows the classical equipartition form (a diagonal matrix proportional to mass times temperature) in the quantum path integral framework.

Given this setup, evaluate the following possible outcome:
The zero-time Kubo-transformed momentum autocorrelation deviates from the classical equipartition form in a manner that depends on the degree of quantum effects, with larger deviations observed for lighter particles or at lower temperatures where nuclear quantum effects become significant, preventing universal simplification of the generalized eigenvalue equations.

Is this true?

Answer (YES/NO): NO